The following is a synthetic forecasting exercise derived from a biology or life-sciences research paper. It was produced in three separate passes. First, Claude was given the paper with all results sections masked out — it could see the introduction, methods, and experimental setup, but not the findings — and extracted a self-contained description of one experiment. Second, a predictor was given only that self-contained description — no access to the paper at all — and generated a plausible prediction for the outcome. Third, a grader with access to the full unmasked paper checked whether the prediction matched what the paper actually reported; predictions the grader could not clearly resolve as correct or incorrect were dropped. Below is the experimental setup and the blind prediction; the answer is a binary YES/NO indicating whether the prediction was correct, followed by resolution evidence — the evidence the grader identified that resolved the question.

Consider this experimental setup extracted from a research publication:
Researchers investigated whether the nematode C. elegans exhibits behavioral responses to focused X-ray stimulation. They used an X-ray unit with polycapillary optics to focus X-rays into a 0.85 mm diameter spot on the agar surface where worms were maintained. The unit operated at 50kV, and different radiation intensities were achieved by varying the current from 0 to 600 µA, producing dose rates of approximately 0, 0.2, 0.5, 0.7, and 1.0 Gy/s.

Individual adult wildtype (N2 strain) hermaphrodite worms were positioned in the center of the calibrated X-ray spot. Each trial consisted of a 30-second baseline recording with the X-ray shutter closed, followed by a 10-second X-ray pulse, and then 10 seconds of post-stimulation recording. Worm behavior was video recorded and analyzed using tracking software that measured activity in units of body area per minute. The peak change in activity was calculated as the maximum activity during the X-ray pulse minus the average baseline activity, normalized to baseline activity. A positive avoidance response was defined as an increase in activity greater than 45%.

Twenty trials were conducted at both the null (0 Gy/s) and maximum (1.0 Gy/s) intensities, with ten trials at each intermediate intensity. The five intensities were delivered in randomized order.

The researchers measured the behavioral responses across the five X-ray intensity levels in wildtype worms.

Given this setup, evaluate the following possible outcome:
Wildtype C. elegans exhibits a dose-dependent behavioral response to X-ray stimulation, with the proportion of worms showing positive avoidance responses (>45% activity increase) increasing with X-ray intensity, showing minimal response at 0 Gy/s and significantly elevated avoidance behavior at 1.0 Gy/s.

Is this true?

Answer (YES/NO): YES